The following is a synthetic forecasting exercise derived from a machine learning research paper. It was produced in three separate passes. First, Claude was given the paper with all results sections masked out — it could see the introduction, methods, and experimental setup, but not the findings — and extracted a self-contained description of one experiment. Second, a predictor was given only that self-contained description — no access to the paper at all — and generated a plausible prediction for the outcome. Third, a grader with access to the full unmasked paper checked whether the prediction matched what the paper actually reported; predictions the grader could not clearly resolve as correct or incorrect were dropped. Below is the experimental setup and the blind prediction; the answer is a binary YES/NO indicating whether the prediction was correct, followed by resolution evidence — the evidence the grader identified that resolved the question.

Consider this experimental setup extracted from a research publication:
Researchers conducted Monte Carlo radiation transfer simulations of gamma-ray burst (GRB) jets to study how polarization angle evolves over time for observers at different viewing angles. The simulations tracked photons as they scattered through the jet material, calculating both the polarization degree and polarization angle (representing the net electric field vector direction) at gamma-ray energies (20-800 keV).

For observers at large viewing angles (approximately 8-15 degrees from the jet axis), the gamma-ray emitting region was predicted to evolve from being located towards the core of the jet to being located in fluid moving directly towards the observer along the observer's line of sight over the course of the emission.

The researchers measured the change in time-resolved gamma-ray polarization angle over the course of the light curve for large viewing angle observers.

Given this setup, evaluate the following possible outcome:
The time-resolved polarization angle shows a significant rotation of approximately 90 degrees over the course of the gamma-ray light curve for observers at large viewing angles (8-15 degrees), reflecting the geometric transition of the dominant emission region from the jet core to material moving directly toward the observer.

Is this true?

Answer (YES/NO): YES